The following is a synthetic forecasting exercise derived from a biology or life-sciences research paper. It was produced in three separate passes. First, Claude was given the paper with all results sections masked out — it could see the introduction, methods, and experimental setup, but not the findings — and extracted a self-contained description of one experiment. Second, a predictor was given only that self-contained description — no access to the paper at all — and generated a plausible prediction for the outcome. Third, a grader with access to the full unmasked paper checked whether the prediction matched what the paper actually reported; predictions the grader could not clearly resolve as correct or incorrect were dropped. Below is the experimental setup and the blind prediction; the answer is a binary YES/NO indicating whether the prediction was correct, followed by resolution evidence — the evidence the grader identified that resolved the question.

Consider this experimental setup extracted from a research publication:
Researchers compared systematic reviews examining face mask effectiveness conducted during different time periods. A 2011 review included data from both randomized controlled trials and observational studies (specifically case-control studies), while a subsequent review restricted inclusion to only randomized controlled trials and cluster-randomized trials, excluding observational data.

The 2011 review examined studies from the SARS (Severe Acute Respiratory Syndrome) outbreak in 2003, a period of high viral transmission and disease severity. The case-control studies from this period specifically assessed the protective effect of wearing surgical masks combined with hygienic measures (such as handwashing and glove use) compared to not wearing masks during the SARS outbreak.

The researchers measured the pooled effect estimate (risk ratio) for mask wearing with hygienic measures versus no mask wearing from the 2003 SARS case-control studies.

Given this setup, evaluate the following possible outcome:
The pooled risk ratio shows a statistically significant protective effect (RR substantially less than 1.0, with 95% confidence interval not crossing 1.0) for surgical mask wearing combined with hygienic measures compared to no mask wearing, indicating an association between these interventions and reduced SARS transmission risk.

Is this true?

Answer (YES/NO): YES